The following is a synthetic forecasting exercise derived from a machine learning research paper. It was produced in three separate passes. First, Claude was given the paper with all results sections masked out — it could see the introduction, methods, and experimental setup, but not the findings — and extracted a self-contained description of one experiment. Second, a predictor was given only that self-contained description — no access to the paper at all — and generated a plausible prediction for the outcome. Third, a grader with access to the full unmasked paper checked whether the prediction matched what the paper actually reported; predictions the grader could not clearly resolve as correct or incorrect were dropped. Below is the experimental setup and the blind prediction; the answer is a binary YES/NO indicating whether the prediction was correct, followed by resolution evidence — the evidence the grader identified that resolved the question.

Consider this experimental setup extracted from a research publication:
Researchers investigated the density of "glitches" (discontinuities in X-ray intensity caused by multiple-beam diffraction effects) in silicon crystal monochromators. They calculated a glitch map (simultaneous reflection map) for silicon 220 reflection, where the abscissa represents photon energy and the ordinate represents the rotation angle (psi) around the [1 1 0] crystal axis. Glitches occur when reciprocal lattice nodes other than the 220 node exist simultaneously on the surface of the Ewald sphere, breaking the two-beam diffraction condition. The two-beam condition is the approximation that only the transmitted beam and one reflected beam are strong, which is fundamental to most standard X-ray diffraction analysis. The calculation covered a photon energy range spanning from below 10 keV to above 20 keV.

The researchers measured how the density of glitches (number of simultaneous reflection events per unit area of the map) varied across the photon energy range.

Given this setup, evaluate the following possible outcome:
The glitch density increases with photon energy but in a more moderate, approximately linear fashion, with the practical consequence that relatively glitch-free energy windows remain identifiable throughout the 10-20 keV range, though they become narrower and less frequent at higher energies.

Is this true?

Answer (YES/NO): NO